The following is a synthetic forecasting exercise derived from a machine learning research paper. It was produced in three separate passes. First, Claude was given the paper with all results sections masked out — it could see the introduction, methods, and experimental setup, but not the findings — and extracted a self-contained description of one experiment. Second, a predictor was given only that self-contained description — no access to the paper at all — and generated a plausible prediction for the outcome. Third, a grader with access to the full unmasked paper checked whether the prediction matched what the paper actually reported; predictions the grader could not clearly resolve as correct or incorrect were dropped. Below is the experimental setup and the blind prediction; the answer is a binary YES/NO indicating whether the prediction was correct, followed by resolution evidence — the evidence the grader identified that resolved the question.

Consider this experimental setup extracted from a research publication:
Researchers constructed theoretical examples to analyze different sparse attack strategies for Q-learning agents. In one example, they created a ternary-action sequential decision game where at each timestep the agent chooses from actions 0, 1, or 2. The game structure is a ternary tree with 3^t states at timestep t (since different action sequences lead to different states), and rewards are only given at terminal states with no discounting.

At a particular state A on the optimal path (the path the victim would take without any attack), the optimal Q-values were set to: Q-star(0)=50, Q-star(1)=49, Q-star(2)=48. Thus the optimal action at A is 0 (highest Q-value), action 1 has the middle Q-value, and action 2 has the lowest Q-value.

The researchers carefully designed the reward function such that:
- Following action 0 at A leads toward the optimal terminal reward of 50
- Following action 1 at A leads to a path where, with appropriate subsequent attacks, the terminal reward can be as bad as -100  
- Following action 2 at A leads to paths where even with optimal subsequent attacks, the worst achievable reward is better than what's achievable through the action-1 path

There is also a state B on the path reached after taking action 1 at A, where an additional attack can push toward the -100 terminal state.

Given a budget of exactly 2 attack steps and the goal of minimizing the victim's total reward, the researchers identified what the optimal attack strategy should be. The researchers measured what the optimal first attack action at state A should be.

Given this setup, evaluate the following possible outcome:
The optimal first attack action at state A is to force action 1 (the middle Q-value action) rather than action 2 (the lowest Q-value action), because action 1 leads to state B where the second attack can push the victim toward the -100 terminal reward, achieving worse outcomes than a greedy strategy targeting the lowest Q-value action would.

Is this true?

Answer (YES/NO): YES